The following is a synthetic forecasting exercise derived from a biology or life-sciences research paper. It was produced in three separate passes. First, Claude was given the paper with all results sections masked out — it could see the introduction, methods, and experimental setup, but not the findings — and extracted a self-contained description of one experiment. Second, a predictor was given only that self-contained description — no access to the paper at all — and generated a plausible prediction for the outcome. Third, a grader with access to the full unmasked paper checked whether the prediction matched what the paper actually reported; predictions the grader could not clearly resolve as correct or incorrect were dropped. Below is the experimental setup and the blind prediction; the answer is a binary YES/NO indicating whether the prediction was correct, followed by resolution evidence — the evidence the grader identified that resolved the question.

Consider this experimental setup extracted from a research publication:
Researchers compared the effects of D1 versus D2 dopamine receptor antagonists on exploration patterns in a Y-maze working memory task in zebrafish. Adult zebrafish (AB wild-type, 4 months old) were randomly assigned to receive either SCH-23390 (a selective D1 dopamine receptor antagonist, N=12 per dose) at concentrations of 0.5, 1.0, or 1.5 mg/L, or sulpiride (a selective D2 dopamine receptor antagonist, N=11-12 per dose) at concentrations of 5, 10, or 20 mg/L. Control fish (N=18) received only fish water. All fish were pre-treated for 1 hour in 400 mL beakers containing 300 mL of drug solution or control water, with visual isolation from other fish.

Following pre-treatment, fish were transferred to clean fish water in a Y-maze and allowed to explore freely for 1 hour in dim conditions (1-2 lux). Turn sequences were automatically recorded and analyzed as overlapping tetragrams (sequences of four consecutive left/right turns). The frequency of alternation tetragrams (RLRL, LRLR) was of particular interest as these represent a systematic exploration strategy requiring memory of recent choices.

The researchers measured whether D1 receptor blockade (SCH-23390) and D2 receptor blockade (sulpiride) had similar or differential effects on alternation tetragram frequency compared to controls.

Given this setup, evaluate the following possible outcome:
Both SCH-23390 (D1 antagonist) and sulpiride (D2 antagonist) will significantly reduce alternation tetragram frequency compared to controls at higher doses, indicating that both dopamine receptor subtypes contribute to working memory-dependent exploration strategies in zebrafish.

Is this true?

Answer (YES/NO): NO